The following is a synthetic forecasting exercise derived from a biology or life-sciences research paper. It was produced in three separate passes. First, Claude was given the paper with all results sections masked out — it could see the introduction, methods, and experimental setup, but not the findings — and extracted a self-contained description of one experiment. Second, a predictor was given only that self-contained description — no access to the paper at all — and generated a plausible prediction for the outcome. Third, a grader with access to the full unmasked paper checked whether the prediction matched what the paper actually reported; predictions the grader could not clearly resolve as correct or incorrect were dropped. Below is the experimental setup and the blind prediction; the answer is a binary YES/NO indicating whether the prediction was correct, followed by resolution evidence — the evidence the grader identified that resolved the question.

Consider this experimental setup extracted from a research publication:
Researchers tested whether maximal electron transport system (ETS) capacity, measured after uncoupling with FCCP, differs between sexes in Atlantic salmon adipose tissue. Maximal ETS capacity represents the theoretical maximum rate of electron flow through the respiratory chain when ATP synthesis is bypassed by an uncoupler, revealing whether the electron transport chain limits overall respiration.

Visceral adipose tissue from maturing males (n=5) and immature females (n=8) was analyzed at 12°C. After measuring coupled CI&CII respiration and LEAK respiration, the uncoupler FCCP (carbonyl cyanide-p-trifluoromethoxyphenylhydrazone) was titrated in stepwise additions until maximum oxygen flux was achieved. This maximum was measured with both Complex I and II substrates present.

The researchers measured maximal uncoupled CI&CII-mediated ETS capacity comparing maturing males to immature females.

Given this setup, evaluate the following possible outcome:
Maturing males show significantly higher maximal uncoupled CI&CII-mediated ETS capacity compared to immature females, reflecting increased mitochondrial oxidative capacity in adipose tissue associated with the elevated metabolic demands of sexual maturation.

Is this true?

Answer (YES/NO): NO